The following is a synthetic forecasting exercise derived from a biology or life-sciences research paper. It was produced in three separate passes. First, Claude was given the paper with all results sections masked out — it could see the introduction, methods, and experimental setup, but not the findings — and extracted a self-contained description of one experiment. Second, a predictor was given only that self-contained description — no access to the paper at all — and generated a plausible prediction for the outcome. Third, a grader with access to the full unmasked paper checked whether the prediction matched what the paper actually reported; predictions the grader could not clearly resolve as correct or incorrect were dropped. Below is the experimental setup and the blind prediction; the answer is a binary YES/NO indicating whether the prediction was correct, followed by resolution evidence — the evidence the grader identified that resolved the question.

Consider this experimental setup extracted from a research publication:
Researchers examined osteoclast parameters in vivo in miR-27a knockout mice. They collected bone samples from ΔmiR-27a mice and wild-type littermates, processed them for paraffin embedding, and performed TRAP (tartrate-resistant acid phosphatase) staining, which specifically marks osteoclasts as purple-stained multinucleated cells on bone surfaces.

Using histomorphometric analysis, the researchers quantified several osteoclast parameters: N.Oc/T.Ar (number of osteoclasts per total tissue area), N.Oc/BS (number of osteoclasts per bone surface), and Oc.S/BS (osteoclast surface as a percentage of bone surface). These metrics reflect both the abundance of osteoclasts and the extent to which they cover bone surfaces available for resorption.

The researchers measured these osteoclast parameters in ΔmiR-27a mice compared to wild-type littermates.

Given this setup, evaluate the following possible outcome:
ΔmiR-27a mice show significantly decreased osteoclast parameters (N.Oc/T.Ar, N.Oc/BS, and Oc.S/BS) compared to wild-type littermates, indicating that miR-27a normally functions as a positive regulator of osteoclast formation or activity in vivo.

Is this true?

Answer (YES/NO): NO